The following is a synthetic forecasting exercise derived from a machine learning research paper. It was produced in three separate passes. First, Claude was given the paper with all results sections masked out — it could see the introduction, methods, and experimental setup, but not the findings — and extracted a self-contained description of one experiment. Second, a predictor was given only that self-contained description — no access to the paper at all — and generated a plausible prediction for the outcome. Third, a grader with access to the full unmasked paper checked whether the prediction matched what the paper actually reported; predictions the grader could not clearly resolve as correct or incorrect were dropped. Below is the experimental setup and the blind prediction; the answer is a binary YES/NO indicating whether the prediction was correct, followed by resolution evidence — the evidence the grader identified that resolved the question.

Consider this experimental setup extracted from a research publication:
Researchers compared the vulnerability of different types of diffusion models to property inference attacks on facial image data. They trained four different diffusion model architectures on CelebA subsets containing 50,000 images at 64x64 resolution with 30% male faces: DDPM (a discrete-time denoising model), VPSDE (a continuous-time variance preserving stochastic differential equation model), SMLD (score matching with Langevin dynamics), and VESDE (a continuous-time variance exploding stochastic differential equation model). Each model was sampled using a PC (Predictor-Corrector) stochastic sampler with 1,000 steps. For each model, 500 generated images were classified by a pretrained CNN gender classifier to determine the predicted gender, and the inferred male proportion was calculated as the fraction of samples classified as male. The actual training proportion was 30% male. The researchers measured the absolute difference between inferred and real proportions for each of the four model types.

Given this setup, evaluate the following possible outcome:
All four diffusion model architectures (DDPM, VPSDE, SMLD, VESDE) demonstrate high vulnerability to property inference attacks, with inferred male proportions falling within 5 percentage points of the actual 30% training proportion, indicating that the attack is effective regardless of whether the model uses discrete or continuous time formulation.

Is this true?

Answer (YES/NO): NO